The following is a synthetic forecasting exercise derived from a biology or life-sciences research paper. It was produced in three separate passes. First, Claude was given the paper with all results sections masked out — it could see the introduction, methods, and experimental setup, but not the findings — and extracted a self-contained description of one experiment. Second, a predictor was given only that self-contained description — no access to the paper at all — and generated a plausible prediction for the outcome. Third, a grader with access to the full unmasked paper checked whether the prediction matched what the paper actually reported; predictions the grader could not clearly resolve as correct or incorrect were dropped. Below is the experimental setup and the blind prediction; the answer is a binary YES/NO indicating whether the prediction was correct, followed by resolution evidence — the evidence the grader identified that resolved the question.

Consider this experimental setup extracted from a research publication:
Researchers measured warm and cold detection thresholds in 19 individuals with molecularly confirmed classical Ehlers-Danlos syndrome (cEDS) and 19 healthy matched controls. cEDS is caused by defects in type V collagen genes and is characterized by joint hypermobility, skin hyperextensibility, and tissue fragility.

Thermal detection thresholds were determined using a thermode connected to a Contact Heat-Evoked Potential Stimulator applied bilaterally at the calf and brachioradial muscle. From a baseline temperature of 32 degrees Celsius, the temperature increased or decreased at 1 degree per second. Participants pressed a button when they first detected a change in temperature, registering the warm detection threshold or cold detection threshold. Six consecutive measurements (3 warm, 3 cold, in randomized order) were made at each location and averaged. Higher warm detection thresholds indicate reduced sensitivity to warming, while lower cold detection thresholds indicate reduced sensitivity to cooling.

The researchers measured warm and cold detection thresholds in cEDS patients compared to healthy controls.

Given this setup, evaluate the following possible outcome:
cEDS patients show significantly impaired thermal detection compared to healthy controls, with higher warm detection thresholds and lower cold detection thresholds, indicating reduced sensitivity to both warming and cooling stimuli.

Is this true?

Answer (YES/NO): NO